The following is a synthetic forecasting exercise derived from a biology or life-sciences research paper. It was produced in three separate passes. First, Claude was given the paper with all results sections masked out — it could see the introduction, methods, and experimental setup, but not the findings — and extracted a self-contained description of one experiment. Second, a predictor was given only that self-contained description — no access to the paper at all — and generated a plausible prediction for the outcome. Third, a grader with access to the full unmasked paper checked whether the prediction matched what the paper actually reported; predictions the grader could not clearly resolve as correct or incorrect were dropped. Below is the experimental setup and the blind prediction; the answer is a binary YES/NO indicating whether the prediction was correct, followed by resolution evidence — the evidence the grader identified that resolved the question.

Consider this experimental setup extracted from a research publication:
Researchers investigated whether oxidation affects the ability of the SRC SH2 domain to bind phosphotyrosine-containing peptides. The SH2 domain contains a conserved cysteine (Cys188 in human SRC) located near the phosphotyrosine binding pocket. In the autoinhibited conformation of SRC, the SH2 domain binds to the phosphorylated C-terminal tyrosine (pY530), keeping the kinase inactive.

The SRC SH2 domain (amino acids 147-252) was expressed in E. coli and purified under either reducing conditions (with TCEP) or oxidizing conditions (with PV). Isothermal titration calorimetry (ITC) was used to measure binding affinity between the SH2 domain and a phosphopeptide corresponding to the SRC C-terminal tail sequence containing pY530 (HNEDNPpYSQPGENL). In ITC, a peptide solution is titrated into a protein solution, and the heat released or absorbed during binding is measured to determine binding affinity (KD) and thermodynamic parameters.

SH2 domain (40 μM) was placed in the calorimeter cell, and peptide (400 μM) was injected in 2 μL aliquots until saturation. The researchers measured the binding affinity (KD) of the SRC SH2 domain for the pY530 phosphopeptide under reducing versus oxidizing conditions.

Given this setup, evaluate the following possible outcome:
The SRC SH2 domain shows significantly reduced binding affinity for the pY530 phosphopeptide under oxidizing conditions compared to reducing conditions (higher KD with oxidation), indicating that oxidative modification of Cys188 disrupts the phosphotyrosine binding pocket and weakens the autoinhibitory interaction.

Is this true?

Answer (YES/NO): NO